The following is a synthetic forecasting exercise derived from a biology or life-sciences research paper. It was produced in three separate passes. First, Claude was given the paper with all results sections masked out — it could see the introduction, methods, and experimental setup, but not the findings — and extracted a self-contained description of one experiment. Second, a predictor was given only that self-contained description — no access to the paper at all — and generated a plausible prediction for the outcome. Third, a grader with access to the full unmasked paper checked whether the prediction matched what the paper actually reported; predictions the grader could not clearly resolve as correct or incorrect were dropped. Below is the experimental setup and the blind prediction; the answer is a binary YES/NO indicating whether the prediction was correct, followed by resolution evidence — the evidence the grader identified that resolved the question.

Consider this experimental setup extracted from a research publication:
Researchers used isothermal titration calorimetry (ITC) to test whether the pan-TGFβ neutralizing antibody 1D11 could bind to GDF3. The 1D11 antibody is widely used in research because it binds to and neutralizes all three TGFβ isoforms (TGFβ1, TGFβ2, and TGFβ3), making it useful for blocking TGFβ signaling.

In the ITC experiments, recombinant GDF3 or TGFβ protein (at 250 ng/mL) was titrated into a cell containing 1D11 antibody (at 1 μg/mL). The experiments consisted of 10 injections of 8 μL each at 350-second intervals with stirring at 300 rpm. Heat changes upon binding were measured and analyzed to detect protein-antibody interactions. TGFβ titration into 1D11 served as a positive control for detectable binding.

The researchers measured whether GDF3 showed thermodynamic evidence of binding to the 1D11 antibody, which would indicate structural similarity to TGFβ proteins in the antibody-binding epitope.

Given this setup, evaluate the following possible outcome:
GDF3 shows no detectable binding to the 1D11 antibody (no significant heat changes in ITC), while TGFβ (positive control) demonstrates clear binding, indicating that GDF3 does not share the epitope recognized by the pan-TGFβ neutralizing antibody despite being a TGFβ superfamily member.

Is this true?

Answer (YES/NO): YES